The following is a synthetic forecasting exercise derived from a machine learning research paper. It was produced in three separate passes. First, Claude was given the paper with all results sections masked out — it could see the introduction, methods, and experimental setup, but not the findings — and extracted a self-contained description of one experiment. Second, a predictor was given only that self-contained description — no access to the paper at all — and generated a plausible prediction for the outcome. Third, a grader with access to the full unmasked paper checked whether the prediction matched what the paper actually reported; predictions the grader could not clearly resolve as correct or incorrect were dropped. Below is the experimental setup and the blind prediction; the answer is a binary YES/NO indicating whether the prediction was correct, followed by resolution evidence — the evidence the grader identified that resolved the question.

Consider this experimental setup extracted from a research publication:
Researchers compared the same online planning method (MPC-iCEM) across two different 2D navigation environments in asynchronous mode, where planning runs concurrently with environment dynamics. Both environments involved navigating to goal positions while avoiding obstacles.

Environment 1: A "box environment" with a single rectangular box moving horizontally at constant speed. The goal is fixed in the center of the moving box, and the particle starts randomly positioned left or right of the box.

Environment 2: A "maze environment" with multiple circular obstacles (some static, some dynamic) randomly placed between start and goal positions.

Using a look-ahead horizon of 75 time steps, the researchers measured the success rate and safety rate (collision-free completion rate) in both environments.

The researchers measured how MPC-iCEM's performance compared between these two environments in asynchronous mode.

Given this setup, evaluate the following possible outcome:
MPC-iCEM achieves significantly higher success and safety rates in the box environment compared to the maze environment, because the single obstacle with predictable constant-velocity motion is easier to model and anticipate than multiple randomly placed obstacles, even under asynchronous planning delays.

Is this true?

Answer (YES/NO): YES